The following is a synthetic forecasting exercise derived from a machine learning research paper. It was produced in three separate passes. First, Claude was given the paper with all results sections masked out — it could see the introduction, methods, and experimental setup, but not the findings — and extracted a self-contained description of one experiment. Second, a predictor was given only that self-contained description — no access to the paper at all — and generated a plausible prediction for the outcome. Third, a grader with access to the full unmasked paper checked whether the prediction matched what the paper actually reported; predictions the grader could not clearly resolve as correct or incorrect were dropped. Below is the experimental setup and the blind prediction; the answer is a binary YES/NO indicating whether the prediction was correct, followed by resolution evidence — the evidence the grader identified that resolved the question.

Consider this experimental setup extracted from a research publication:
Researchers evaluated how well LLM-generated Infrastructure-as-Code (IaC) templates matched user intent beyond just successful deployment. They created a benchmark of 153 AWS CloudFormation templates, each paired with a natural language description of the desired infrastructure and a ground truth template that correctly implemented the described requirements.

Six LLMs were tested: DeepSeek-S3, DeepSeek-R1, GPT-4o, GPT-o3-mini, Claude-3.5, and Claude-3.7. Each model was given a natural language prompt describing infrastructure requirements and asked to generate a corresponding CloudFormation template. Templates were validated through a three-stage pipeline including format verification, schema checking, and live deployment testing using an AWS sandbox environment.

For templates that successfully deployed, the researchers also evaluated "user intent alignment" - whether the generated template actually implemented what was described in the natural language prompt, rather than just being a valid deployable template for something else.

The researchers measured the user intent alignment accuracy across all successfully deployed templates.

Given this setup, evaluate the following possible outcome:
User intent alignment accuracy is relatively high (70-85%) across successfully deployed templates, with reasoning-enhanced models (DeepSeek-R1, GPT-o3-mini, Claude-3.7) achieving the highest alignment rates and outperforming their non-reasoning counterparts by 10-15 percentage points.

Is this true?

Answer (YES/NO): NO